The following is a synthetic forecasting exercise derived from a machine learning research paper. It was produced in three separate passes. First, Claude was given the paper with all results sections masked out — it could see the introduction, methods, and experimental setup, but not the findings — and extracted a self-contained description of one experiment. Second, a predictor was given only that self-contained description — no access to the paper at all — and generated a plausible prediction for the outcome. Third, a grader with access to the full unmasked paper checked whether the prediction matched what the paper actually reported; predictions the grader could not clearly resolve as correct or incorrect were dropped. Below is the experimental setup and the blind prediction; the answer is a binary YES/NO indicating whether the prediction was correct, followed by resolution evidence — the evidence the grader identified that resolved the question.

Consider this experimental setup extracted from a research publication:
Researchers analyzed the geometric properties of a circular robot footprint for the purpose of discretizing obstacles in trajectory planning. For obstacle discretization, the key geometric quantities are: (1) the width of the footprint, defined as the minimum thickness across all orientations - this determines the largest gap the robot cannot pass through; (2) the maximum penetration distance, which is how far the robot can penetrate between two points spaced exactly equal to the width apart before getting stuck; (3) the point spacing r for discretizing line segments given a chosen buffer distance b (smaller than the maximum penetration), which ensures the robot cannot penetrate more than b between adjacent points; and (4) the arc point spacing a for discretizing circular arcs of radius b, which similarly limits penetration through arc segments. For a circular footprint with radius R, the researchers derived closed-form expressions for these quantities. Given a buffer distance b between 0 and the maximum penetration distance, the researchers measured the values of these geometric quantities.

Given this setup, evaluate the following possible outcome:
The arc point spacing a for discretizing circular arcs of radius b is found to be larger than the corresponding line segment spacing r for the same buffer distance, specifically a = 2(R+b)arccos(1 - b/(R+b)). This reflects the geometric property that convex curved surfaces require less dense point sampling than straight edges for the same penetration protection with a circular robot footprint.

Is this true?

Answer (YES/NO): NO